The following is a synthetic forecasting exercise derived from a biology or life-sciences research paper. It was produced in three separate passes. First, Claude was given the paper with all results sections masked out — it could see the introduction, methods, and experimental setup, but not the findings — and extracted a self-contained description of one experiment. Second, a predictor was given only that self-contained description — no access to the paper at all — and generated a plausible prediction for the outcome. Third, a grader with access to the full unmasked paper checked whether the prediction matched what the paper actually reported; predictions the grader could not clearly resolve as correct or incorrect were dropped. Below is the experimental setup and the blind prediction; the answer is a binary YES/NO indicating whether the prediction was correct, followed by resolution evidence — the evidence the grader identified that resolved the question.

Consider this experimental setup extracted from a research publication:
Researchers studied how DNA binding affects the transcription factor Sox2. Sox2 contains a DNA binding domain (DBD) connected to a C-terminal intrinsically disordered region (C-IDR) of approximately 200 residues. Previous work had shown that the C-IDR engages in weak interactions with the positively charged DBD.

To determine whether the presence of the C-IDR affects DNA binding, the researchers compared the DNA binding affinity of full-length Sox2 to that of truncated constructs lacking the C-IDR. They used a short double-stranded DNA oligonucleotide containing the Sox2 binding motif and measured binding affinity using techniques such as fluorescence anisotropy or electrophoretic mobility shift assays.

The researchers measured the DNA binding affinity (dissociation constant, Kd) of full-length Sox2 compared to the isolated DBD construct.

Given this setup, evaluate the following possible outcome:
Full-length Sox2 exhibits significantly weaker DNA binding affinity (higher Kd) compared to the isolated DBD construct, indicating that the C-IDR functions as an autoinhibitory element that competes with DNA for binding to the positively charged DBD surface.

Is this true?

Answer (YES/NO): NO